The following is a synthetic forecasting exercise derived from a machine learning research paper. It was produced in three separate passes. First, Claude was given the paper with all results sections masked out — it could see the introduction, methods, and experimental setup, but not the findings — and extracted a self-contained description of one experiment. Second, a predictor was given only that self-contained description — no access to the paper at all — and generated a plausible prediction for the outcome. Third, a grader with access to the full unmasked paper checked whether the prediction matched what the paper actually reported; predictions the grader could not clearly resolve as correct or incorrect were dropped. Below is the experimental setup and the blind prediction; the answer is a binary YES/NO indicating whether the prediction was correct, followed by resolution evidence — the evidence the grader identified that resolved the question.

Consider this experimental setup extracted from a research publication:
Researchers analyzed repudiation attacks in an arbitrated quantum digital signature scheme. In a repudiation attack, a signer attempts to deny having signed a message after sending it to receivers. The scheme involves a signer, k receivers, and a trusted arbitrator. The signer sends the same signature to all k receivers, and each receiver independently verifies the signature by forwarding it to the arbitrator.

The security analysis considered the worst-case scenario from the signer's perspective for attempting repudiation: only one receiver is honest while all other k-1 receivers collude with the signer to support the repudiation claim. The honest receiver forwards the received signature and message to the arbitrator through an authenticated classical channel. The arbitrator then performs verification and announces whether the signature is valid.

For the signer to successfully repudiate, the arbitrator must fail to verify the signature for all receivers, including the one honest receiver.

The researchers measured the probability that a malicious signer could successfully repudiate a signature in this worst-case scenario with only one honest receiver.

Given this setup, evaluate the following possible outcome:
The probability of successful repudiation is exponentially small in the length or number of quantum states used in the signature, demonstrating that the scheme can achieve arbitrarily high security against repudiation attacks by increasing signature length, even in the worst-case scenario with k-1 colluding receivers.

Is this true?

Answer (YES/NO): NO